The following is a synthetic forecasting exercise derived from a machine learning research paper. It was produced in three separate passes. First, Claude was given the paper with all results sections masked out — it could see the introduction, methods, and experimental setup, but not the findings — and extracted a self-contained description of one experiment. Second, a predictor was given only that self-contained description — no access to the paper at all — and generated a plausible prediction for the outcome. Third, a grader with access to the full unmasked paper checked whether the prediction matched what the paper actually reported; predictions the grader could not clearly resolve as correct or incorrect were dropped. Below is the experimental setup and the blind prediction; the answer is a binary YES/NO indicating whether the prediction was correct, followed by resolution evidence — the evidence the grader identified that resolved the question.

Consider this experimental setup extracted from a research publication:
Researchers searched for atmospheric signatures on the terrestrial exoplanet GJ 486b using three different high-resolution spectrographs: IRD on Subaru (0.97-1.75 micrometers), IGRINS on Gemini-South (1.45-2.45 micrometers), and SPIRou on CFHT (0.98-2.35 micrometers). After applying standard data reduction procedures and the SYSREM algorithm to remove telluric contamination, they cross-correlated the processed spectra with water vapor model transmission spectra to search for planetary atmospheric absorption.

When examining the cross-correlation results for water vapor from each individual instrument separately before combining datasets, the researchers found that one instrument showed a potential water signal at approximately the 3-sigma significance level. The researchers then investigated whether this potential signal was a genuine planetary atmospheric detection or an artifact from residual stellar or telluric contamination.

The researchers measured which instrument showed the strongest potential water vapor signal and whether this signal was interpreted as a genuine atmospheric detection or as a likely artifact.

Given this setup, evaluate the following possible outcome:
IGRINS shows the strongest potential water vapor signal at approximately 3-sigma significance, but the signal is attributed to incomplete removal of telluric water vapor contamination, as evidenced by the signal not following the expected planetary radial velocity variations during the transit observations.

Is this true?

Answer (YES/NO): NO